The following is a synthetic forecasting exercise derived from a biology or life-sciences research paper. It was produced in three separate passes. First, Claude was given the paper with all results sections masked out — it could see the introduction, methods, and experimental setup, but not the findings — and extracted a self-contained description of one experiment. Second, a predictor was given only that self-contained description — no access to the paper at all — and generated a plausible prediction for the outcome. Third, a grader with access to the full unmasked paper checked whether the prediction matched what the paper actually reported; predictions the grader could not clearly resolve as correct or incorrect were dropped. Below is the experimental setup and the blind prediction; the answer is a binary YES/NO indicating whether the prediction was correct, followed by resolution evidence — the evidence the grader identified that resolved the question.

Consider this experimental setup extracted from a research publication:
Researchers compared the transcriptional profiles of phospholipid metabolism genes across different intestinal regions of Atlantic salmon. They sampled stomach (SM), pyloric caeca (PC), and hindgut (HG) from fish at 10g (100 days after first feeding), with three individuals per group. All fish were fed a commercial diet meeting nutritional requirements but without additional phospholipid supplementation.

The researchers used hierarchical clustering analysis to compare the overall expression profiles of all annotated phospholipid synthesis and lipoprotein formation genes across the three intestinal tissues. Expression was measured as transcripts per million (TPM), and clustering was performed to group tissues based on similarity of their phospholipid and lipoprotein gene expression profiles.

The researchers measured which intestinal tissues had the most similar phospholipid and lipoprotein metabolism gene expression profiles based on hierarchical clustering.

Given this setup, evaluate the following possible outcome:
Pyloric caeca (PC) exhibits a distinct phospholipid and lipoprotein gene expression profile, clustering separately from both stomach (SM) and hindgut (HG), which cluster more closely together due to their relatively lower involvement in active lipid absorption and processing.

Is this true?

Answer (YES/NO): NO